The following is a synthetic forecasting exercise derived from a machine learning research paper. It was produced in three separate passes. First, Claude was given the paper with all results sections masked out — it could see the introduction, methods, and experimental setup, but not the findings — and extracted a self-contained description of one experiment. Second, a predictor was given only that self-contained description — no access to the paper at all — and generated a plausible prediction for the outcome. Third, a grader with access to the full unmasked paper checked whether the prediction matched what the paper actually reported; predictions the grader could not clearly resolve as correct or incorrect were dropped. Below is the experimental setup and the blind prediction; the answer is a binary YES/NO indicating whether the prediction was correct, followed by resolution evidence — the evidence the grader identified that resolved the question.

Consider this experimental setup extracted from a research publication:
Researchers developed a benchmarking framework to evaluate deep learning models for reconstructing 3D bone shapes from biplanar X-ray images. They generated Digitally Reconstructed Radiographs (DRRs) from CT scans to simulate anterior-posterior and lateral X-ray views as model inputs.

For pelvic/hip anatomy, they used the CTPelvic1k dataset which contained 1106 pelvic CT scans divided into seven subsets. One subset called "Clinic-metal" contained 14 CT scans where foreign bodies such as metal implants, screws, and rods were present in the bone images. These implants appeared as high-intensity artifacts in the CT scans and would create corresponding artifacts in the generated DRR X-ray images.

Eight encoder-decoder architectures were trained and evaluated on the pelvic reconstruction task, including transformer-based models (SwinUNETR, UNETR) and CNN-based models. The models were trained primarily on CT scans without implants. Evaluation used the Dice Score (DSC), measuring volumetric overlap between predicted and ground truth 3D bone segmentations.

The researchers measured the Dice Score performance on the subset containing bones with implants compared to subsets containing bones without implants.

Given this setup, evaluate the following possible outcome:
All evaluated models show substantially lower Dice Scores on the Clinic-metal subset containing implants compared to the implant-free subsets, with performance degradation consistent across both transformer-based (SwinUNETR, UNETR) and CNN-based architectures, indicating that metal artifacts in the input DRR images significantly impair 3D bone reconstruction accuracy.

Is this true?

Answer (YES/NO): YES